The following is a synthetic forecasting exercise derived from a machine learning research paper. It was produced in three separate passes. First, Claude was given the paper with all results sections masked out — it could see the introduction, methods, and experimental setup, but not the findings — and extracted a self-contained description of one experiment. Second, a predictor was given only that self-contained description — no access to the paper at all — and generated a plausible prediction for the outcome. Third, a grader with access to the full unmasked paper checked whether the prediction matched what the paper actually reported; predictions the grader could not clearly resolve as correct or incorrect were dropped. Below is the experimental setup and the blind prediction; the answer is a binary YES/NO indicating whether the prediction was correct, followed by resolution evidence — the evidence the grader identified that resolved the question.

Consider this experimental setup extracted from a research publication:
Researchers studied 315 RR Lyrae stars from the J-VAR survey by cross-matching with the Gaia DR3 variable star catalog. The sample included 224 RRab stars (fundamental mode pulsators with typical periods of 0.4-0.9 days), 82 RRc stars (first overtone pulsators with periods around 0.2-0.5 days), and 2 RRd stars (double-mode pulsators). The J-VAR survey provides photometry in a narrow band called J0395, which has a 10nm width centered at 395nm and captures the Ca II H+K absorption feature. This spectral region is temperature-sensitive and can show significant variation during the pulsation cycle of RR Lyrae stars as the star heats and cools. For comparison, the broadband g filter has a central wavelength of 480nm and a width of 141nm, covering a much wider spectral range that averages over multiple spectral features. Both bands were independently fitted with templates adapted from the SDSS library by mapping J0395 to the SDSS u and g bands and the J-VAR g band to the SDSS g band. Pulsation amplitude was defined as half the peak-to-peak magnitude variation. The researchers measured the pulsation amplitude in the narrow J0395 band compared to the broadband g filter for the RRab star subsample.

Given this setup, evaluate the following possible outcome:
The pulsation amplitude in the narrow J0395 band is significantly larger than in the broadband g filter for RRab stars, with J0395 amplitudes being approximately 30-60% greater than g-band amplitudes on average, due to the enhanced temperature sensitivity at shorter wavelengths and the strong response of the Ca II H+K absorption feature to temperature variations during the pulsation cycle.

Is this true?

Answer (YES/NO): NO